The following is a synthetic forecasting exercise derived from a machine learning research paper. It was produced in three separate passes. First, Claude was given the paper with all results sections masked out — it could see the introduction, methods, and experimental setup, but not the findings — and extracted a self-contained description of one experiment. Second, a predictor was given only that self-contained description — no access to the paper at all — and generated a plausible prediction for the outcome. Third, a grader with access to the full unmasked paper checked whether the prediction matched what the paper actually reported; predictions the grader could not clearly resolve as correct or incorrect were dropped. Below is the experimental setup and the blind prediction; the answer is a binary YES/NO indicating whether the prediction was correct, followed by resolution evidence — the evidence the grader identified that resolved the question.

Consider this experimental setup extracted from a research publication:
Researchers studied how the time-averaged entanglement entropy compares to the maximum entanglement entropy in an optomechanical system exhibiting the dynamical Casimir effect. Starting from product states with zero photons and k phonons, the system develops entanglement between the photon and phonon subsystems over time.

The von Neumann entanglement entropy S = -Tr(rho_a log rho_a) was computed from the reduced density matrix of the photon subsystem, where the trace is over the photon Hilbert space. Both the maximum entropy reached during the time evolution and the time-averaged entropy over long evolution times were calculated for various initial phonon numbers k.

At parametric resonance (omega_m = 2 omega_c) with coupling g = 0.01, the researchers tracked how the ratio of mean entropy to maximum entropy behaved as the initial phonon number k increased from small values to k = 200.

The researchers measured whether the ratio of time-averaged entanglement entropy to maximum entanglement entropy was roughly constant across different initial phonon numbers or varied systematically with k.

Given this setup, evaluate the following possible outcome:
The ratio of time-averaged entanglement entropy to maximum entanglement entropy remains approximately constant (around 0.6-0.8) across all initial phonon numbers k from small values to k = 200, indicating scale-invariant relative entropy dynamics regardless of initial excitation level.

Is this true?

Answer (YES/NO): YES